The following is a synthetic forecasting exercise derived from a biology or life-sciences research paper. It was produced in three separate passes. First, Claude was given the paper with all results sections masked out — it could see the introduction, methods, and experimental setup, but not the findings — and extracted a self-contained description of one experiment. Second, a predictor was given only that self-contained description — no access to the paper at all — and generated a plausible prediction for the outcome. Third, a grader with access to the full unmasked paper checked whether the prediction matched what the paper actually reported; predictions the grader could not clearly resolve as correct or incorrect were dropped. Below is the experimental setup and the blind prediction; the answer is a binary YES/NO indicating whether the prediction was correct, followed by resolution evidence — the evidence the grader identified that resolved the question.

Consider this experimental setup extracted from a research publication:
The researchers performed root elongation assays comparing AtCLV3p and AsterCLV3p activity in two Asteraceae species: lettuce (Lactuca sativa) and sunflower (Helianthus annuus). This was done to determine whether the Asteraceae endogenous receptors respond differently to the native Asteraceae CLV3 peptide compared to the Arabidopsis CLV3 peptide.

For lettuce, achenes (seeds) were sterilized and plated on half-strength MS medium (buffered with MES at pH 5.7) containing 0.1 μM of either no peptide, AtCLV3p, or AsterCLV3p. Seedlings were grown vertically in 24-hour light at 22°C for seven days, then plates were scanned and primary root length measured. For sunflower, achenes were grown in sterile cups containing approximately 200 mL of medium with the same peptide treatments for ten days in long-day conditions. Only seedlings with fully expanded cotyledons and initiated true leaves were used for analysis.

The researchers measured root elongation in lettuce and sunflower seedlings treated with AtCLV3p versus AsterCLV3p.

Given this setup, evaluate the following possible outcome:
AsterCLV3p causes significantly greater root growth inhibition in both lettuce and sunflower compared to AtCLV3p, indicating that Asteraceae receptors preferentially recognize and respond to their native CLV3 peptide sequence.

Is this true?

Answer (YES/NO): NO